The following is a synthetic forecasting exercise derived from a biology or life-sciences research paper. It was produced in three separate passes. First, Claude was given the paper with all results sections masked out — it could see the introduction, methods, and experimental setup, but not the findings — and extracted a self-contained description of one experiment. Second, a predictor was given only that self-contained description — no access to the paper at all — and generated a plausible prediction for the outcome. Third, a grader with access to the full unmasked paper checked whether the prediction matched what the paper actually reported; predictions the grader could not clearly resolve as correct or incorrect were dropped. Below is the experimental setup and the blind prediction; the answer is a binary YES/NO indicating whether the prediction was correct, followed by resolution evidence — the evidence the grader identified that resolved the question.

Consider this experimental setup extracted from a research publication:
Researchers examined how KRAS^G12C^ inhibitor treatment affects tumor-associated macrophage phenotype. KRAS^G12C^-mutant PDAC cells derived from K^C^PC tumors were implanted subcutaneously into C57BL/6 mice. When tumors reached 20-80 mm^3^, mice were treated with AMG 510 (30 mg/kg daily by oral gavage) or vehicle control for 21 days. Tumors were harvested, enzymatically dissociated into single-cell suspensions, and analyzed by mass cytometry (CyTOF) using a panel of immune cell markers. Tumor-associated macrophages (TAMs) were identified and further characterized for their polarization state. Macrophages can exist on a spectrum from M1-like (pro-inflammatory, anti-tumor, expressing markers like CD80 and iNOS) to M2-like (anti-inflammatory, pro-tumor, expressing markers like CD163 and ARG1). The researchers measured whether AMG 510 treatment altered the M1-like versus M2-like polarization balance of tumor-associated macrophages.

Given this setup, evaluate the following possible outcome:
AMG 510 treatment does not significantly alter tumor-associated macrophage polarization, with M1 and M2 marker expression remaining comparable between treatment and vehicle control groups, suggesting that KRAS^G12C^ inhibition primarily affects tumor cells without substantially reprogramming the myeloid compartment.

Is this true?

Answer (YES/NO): NO